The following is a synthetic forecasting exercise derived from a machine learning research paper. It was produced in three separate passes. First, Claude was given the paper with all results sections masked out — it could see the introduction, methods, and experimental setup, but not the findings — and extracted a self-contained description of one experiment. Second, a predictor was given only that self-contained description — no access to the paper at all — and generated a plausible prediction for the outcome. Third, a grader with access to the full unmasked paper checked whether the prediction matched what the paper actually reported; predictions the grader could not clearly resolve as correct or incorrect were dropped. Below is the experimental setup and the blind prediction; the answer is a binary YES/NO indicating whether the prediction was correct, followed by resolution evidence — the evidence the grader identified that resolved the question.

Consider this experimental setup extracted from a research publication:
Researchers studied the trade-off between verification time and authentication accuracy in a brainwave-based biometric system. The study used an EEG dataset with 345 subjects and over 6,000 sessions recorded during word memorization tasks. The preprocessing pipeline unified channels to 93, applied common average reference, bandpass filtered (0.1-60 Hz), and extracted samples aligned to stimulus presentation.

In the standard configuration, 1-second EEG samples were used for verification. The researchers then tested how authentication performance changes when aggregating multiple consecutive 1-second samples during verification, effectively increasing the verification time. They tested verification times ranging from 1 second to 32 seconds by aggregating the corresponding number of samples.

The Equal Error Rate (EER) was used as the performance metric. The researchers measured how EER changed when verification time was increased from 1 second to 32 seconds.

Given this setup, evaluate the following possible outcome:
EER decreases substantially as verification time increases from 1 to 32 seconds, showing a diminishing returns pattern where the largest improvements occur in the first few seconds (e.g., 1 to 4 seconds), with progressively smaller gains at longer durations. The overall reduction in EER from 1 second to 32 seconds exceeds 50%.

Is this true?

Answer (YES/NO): NO